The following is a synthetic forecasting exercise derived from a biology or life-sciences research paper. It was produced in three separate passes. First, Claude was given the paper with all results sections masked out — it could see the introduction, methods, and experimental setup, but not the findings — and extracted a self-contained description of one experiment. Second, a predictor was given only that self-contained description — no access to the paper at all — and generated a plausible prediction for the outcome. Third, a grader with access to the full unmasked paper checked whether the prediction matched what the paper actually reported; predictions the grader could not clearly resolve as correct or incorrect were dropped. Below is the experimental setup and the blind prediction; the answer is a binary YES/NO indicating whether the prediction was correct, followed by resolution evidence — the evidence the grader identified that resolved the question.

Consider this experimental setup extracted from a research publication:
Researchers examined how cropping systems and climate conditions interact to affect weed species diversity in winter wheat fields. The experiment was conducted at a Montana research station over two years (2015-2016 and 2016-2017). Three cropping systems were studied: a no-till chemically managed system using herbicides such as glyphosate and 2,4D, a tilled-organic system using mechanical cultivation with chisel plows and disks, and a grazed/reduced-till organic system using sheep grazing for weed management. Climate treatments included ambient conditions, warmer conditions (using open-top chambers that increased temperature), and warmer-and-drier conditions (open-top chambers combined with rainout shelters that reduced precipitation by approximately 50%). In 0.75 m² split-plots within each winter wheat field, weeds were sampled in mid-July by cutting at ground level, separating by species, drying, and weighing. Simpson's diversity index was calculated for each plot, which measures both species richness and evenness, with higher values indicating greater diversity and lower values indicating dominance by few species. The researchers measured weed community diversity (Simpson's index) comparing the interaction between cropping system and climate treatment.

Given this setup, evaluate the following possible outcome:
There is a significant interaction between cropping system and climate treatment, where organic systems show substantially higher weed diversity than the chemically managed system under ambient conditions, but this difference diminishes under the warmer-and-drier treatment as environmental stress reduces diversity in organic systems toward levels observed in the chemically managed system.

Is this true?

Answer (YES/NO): NO